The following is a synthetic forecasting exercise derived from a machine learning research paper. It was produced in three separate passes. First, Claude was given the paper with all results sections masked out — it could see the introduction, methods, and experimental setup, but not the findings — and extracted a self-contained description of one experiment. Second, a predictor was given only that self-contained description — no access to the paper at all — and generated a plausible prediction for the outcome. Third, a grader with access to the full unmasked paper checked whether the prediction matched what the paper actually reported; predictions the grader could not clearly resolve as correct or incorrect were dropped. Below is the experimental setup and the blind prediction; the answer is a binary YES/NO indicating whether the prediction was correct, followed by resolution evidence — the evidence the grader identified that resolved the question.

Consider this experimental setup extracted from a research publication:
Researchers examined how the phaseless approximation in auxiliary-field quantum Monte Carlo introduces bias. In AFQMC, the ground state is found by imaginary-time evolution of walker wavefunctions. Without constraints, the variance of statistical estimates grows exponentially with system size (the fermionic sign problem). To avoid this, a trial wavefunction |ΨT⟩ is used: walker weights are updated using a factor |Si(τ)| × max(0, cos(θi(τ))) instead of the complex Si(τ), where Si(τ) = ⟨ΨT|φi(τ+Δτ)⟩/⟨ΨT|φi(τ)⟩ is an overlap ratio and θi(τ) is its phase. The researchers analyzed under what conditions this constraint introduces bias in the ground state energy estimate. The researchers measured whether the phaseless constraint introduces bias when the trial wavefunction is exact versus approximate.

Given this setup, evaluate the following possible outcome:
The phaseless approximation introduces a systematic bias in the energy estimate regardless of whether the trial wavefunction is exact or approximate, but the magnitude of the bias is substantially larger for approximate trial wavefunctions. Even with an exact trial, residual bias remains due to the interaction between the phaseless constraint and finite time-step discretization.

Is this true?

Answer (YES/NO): NO